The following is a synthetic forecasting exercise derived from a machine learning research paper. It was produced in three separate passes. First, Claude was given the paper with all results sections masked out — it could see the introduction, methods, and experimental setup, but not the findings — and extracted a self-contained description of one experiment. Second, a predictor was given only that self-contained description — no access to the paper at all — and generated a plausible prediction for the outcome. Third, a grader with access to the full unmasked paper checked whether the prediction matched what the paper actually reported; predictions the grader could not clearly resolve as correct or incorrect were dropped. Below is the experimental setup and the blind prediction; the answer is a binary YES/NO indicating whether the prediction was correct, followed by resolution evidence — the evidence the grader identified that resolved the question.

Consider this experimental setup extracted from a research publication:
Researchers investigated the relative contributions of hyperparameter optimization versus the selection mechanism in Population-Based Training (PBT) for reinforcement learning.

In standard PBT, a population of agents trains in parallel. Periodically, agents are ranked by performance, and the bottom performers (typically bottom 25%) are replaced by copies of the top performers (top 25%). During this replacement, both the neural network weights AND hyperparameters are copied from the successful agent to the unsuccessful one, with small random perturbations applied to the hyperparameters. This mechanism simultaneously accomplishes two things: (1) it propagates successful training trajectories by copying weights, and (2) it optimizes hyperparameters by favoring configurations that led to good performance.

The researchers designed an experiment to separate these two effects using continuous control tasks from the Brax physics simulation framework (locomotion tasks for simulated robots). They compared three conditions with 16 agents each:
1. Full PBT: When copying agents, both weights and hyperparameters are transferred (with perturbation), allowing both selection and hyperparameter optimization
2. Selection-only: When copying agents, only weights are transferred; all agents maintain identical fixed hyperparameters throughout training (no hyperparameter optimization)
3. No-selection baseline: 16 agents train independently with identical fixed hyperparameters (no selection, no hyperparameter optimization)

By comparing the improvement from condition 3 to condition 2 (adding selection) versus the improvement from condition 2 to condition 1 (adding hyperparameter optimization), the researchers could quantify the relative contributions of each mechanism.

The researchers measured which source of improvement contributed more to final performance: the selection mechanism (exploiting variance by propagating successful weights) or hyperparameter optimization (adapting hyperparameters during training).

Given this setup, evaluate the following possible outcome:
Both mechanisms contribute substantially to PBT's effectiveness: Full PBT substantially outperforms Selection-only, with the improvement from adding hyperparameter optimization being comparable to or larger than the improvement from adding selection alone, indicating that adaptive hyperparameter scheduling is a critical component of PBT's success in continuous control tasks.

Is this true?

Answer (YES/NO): NO